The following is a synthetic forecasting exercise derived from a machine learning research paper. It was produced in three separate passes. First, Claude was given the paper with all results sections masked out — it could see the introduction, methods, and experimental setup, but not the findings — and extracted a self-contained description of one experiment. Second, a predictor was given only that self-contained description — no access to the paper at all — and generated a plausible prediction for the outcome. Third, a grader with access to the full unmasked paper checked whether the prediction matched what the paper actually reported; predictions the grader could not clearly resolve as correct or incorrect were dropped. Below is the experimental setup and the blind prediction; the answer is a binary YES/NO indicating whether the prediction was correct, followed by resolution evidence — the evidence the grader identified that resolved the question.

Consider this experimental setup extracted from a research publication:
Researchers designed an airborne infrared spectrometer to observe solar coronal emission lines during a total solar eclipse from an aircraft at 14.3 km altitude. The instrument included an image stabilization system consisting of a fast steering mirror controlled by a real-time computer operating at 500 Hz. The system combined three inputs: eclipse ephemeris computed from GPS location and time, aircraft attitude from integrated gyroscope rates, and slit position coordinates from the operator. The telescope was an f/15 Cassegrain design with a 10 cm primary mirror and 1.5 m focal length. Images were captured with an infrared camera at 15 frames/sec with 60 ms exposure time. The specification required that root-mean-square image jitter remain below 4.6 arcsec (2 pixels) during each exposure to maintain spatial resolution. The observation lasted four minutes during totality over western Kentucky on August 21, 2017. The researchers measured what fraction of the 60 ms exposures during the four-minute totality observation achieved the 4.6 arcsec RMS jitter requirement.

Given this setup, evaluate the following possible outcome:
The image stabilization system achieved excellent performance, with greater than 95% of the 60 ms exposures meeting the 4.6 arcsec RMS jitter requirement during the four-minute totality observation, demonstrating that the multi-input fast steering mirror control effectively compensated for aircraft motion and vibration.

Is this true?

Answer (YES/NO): NO